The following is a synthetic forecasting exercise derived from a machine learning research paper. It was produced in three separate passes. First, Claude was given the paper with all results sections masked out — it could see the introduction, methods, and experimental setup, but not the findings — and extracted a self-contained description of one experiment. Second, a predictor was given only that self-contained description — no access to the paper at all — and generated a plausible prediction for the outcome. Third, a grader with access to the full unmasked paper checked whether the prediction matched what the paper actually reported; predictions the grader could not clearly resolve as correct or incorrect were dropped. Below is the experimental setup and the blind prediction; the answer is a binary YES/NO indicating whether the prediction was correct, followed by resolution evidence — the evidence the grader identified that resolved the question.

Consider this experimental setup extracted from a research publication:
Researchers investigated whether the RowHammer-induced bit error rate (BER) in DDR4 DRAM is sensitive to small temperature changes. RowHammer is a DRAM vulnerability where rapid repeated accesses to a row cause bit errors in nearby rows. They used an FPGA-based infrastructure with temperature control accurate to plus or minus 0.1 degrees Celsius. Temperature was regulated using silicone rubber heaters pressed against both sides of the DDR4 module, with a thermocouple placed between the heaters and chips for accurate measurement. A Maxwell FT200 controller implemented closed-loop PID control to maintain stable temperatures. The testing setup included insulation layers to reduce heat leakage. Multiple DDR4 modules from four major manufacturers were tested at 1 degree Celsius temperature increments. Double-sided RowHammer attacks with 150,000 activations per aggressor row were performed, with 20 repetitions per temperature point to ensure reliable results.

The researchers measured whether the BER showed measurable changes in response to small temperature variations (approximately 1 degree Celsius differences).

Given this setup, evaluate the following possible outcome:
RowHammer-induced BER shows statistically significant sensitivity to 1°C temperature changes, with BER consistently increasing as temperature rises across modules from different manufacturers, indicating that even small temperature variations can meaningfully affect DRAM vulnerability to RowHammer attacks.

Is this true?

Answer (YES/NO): NO